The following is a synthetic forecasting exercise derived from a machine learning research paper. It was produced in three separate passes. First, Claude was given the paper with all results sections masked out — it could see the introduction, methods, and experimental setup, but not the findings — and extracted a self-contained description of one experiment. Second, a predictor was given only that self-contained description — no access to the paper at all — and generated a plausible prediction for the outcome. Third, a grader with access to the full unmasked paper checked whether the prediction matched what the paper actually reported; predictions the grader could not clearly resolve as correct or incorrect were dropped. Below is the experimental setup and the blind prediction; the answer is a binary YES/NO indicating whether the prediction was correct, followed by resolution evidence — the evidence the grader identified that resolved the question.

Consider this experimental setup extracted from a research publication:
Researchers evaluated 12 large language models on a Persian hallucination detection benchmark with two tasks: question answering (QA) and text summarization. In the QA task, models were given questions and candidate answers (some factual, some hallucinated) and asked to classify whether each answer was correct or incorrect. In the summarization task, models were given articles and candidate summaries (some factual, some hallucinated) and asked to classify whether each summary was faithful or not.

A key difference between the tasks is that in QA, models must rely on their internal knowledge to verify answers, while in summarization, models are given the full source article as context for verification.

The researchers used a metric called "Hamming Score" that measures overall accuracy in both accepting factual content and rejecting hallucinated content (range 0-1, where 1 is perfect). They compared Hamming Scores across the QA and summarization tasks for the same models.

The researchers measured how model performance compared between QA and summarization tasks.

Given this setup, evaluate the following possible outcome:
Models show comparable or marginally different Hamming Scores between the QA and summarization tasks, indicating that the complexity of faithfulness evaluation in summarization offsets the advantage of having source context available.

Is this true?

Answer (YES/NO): NO